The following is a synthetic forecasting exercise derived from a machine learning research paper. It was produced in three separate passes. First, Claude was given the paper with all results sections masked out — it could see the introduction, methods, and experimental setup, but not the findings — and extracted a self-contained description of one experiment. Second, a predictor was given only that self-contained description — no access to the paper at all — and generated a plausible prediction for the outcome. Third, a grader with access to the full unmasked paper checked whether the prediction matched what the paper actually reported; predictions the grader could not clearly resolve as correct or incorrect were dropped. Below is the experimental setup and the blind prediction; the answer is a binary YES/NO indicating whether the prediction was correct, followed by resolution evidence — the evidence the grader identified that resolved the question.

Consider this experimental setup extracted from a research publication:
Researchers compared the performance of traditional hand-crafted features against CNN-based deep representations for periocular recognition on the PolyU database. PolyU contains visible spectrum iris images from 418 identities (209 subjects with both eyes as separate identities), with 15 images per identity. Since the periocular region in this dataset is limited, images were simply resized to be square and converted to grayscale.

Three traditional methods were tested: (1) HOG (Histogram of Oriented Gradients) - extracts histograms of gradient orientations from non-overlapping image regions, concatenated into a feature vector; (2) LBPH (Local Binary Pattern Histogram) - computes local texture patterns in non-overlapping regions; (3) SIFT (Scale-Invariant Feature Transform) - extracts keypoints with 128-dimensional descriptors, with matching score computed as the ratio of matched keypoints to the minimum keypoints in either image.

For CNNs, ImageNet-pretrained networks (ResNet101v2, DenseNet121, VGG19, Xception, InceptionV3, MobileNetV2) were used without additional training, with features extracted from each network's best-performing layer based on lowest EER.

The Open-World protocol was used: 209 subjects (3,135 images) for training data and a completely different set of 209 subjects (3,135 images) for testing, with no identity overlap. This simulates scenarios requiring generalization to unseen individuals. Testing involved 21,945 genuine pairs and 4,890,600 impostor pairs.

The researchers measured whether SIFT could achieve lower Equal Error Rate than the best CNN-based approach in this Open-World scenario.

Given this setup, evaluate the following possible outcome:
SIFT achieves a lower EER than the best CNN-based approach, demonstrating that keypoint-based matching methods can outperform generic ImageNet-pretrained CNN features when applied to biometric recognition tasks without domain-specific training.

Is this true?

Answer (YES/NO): YES